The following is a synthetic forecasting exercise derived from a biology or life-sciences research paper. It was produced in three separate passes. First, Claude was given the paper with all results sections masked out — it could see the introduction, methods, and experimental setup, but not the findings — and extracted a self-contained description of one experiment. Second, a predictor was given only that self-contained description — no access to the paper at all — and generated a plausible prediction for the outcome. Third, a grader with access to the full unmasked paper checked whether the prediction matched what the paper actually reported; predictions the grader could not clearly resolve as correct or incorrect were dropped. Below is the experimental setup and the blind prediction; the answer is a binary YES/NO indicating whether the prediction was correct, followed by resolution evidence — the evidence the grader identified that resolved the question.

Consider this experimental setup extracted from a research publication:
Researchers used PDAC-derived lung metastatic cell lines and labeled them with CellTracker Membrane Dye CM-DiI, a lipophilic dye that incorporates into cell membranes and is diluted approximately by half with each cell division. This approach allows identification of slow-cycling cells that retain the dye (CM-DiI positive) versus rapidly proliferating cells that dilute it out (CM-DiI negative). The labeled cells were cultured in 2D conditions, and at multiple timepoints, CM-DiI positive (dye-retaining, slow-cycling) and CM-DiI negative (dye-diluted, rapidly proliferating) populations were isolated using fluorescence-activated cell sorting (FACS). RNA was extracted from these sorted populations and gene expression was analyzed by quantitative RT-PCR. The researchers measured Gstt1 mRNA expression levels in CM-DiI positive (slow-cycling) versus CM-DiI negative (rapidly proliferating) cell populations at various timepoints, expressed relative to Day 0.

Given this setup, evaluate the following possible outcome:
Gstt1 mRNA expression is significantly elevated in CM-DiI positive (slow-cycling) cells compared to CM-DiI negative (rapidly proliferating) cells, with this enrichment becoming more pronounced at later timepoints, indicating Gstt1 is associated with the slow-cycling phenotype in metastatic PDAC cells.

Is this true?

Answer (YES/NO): YES